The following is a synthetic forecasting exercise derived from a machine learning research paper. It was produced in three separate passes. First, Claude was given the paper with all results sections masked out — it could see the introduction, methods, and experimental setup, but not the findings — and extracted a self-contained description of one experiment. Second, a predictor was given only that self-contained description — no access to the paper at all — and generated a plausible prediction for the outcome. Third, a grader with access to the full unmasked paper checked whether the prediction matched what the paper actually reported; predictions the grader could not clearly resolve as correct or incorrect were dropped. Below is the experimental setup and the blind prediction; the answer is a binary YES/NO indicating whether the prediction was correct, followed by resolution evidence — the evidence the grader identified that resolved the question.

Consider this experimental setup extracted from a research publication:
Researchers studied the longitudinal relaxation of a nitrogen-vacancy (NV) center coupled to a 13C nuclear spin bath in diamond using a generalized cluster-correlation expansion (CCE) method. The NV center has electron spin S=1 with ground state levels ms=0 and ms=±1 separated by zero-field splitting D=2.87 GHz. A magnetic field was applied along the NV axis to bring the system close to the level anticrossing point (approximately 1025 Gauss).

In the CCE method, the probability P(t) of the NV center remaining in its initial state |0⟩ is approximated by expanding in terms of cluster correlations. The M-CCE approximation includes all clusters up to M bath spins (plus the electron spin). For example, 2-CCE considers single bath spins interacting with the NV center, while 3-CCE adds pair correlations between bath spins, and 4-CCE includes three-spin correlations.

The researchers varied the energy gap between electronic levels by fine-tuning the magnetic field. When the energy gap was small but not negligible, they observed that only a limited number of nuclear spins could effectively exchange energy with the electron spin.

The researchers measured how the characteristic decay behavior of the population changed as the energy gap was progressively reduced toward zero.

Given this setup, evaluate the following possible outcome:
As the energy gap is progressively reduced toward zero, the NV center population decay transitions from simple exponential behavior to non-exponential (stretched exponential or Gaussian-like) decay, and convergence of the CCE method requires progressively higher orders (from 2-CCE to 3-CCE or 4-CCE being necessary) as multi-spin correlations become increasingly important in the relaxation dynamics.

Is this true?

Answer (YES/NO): NO